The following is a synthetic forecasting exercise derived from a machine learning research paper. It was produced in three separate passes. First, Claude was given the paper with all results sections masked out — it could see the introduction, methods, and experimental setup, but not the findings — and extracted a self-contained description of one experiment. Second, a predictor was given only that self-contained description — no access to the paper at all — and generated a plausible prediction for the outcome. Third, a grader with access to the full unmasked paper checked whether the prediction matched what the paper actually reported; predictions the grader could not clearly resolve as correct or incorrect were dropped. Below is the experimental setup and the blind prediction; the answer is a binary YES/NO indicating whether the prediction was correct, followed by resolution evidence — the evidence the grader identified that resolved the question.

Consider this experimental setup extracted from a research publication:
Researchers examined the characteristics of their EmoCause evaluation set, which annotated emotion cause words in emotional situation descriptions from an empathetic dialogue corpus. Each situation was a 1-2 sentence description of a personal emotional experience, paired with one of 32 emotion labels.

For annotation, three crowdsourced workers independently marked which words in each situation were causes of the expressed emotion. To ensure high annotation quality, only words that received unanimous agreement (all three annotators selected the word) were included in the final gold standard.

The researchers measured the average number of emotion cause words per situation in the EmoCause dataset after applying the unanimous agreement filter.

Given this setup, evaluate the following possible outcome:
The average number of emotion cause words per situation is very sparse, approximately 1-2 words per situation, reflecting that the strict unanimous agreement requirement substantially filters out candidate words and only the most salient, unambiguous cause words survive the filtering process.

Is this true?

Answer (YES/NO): NO